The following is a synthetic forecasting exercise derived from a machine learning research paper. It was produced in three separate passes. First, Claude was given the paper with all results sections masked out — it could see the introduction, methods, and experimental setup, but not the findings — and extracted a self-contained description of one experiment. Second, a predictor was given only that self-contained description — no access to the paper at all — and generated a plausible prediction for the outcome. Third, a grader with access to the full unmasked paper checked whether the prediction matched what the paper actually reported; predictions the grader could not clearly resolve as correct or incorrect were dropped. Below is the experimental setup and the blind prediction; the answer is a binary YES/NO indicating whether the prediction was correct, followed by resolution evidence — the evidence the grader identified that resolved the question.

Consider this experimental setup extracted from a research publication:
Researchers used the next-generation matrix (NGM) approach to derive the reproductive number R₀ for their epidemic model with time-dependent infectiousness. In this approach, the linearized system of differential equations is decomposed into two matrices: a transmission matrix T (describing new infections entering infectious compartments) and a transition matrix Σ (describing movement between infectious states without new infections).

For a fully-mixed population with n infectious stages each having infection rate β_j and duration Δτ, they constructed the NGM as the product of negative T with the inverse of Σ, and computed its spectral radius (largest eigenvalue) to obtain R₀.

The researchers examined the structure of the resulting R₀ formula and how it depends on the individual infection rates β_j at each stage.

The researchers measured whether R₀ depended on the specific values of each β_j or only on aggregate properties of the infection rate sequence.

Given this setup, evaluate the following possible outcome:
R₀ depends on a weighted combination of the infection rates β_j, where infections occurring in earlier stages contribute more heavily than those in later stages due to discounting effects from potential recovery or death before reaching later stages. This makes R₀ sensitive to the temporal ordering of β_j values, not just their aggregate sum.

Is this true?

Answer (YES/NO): NO